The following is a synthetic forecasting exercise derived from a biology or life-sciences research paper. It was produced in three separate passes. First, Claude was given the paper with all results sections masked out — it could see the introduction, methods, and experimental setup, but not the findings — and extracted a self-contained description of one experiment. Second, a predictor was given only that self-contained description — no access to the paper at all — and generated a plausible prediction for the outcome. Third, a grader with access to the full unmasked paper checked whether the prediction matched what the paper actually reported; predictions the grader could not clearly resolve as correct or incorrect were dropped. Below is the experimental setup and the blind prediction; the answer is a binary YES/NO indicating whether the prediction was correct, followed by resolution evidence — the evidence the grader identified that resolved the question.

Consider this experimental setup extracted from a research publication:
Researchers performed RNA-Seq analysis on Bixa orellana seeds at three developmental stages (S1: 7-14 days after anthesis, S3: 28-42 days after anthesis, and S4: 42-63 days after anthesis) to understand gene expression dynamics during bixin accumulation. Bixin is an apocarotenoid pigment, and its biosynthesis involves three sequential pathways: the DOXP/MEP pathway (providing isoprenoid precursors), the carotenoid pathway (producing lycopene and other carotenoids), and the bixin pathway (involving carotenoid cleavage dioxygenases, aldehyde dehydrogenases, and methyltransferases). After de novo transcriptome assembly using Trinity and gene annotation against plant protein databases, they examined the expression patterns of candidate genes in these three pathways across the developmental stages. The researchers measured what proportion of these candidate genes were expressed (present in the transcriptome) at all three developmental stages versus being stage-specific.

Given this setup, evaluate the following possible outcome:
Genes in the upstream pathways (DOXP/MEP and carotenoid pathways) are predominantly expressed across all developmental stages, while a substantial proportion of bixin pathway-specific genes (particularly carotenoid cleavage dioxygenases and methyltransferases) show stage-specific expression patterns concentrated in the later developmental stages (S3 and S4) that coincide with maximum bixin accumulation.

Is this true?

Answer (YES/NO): NO